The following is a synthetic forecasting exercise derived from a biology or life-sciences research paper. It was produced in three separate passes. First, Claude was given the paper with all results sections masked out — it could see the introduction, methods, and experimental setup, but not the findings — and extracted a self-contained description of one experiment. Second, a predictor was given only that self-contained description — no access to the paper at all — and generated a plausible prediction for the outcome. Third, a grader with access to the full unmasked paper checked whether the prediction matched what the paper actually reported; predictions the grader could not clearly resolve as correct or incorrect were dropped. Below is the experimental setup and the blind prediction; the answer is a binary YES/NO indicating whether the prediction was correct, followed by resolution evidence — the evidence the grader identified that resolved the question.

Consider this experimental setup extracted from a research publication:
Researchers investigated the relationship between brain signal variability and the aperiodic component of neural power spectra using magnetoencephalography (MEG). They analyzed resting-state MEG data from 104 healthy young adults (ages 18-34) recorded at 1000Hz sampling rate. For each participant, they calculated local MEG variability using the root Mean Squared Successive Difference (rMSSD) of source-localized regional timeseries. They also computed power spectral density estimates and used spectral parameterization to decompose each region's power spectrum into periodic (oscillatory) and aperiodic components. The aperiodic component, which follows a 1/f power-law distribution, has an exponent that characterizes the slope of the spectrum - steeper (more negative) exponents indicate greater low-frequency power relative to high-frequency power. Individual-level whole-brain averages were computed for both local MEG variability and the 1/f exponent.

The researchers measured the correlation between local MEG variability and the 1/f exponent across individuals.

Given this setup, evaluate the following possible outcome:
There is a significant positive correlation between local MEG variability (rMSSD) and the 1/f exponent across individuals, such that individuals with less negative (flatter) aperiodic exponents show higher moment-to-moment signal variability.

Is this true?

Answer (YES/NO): NO